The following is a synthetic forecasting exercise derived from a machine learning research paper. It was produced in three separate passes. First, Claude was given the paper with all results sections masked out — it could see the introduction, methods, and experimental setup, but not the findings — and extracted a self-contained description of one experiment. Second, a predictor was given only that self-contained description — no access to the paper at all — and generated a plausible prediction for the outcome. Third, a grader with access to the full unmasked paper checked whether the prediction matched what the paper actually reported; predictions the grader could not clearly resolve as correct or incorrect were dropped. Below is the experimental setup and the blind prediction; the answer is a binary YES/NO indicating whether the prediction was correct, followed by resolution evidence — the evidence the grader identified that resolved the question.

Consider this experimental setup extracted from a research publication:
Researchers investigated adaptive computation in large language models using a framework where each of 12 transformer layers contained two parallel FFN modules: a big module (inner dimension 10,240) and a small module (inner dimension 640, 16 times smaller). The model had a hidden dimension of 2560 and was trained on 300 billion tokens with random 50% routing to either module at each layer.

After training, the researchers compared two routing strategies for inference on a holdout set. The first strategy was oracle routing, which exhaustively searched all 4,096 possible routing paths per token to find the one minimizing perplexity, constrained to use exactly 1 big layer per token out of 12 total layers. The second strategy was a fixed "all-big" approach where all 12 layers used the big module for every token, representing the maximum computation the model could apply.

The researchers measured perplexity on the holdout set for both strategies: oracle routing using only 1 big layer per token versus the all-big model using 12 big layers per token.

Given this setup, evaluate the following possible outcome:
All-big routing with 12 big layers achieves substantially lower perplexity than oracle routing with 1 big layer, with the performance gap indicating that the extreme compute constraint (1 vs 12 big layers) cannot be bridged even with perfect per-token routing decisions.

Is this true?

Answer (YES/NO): NO